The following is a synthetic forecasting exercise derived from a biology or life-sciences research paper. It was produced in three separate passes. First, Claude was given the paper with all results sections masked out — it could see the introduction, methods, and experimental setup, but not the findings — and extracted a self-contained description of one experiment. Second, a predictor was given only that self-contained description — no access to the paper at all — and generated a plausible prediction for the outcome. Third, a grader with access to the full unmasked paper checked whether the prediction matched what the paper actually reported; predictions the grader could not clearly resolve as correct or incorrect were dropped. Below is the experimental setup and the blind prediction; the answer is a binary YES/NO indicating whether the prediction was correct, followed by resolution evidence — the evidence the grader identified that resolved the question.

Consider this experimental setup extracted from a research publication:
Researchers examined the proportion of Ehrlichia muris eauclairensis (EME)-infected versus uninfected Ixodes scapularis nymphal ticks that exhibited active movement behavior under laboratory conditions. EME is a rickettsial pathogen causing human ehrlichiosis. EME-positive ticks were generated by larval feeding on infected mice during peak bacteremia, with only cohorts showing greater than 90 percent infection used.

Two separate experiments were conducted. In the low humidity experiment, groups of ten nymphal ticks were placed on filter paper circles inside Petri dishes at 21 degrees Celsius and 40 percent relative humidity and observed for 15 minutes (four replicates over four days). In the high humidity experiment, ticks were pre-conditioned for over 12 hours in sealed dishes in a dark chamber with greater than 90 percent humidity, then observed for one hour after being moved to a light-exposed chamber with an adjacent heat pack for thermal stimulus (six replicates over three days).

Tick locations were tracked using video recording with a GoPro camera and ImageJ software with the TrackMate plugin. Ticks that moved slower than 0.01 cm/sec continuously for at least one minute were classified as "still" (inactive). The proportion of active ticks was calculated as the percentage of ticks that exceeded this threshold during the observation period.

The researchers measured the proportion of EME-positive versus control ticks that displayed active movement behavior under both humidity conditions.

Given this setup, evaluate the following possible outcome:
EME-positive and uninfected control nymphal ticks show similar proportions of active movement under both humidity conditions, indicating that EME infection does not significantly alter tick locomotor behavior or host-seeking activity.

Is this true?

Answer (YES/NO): NO